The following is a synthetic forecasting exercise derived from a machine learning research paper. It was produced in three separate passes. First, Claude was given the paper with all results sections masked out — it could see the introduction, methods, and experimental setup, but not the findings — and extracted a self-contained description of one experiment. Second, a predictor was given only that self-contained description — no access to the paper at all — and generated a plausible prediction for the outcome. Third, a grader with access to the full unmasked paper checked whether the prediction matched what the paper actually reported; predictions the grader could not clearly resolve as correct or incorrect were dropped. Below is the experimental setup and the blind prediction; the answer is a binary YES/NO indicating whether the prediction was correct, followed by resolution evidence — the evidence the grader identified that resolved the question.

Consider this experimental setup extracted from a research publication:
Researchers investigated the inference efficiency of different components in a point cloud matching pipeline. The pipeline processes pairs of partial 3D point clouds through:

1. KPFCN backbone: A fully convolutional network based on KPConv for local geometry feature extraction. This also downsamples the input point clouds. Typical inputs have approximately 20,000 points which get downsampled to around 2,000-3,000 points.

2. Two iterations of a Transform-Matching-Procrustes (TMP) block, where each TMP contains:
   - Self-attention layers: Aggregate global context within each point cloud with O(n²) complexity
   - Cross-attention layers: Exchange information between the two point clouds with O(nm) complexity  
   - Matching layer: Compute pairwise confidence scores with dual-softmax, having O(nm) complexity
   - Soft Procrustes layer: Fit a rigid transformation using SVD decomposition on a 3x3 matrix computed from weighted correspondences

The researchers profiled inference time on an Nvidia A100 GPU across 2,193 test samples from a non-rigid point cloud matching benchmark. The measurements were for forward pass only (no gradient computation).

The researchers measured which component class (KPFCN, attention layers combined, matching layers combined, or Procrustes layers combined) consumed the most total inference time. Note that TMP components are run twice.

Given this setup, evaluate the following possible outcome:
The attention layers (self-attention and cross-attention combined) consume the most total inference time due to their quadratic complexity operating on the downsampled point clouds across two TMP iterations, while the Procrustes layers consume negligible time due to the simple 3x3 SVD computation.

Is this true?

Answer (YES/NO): NO